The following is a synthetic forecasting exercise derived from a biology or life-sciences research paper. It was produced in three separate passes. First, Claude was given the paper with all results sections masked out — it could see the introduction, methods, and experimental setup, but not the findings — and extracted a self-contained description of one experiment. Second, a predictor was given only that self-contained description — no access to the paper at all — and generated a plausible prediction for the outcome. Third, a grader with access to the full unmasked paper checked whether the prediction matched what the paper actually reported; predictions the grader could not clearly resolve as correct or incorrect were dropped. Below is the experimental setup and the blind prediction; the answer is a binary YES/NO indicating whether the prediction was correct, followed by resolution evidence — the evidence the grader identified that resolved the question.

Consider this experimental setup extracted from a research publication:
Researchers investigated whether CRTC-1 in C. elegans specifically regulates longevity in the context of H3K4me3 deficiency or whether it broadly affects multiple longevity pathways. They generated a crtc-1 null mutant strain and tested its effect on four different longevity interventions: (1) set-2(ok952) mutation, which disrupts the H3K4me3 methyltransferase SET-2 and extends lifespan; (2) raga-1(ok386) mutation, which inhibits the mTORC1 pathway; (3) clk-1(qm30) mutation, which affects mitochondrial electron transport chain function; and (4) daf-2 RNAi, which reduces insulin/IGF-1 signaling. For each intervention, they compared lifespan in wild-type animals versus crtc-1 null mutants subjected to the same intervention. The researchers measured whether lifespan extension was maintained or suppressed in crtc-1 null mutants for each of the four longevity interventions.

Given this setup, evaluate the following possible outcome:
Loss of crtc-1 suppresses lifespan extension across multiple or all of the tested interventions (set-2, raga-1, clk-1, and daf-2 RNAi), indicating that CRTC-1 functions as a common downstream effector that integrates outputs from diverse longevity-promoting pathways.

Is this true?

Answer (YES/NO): NO